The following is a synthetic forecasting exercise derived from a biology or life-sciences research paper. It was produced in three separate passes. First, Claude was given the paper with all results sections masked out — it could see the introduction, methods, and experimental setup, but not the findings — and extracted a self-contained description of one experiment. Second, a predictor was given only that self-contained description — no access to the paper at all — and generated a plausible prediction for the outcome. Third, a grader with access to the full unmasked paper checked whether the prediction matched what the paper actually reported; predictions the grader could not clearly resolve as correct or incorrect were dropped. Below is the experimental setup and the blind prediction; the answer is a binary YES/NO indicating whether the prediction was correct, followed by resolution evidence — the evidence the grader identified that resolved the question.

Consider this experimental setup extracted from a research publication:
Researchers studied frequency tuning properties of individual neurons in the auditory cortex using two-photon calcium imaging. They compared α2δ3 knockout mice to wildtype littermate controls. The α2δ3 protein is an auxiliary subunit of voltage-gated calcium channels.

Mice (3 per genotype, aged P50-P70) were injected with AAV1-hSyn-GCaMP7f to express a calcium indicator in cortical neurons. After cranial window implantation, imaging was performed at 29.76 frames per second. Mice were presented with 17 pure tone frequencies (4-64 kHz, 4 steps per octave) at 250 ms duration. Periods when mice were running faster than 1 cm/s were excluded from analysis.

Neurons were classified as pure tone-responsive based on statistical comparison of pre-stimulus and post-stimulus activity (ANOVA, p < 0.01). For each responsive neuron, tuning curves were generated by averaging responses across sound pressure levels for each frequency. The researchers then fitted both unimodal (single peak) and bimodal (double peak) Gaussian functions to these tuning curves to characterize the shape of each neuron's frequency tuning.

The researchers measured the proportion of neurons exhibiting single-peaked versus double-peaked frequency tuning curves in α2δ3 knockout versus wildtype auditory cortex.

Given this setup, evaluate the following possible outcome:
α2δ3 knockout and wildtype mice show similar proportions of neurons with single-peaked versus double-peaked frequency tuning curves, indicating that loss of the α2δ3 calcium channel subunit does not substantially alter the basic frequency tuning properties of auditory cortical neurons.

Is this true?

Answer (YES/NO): NO